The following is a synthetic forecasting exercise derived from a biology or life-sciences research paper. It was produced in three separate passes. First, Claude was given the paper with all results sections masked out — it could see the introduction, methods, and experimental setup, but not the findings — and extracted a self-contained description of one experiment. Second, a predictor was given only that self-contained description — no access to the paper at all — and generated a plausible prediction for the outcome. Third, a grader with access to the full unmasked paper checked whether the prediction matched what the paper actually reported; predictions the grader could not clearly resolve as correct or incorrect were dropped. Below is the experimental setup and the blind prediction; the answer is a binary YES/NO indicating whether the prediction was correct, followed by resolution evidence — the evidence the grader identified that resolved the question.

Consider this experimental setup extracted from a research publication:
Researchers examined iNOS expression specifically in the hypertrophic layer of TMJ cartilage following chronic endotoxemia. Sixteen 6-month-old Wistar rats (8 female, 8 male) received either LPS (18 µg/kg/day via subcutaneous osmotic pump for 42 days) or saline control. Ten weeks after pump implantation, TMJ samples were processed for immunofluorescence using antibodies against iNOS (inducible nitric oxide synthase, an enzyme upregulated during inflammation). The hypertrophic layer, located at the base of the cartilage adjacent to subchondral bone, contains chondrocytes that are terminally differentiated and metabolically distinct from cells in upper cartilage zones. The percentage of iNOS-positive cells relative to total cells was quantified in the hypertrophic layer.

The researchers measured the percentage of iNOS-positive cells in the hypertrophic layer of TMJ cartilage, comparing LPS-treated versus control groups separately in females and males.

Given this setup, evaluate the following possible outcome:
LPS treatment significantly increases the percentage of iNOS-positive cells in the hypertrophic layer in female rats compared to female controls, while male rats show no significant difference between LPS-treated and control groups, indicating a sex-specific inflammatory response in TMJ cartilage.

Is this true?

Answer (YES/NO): NO